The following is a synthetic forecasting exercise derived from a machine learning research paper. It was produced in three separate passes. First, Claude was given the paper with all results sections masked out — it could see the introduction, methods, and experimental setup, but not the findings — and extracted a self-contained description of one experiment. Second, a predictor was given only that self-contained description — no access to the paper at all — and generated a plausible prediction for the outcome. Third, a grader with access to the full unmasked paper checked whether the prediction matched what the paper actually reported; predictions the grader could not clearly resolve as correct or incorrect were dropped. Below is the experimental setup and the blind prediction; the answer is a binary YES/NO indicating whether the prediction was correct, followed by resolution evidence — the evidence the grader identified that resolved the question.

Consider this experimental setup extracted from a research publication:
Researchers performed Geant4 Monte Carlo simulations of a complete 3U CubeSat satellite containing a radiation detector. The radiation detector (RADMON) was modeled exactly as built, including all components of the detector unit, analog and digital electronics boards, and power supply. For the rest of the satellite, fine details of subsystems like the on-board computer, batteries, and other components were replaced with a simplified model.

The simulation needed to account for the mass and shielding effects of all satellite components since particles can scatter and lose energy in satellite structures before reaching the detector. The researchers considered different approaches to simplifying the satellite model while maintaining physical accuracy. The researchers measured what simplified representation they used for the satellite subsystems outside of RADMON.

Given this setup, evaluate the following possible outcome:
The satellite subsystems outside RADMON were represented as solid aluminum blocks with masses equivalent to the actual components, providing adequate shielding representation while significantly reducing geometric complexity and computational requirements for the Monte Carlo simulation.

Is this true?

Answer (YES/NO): NO